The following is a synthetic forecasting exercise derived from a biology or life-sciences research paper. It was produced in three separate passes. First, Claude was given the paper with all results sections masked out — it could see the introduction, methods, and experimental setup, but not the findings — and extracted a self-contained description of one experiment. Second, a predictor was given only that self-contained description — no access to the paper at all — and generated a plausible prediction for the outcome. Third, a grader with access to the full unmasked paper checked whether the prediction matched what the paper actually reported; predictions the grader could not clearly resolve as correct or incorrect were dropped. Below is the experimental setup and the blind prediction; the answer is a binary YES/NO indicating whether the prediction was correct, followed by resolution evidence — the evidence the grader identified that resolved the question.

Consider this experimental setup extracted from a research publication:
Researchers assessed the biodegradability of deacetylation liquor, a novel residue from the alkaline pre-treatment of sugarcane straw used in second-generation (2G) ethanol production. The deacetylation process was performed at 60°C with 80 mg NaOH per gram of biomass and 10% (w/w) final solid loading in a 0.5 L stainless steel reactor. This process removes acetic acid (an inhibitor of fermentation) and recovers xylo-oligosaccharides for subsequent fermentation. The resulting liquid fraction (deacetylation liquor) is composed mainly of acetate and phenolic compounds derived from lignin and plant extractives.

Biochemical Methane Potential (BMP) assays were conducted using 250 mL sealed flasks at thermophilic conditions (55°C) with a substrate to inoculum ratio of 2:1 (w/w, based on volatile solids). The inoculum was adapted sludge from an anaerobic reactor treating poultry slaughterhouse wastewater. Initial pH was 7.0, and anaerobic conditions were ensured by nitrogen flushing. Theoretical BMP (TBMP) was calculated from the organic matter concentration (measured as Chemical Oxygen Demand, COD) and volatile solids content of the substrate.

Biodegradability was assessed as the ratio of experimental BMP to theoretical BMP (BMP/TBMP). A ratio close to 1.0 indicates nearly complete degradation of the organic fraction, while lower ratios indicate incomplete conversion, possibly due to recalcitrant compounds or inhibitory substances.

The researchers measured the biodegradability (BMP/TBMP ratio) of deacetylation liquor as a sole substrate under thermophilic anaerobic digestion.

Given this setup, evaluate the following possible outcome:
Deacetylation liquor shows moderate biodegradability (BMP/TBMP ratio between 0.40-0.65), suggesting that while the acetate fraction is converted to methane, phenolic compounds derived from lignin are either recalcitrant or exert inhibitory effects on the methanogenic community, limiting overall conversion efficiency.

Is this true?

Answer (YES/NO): NO